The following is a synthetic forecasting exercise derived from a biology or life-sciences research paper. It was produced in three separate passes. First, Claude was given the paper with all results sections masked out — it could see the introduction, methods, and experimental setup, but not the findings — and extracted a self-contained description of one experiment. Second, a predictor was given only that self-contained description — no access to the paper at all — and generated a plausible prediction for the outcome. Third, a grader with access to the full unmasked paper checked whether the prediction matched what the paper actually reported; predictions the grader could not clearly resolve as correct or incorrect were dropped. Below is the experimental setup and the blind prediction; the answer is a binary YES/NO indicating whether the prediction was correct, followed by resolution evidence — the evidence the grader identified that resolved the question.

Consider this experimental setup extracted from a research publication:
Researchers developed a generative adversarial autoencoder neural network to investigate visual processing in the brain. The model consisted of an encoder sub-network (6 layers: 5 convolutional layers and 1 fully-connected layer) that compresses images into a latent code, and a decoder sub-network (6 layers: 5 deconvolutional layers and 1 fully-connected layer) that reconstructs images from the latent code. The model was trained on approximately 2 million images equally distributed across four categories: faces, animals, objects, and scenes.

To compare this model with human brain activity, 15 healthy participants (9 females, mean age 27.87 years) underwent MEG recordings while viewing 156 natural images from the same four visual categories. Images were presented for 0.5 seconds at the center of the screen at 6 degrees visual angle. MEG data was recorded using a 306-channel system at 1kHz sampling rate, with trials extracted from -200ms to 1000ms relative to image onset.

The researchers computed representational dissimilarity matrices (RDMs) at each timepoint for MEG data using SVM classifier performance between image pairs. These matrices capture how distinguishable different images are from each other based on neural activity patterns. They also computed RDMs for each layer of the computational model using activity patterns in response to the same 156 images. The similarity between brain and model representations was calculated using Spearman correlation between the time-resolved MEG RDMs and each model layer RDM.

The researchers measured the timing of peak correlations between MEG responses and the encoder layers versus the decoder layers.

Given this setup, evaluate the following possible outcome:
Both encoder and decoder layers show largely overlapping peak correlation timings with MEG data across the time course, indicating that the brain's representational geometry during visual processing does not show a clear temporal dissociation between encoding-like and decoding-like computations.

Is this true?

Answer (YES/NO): NO